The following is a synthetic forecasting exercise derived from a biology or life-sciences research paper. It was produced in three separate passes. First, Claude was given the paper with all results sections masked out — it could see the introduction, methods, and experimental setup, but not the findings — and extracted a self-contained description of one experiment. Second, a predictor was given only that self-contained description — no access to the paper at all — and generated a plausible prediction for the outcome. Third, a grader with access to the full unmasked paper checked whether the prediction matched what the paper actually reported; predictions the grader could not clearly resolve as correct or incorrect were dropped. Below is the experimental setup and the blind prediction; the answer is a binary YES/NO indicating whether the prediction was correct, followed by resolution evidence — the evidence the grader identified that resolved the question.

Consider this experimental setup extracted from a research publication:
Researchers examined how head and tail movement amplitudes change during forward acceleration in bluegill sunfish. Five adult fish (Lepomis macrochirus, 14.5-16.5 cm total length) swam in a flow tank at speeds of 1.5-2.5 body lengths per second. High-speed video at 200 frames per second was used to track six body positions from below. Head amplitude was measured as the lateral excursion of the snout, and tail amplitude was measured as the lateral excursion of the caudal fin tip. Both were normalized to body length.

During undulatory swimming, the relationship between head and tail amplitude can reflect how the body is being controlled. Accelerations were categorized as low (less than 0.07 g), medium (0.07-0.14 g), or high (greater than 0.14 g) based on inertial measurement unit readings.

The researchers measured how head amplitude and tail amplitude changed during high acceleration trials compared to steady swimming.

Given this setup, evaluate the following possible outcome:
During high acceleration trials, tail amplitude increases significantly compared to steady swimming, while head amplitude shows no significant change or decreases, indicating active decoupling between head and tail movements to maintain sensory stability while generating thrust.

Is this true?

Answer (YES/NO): NO